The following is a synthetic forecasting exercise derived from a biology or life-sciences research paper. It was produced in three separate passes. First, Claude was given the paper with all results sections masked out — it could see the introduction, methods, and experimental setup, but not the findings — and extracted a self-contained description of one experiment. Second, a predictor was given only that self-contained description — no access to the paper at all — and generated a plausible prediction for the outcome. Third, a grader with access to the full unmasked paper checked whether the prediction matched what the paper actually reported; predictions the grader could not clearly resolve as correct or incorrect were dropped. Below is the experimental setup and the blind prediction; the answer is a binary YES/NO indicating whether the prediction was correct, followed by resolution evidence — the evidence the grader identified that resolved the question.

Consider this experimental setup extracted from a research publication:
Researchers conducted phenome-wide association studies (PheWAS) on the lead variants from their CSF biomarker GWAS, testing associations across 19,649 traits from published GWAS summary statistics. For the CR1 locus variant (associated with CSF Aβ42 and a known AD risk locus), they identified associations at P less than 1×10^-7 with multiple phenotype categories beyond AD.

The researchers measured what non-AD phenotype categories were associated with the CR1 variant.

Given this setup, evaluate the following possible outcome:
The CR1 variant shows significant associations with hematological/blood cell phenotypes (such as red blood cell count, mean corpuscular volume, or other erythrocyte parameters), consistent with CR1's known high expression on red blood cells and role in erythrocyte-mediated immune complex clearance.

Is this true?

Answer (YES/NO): YES